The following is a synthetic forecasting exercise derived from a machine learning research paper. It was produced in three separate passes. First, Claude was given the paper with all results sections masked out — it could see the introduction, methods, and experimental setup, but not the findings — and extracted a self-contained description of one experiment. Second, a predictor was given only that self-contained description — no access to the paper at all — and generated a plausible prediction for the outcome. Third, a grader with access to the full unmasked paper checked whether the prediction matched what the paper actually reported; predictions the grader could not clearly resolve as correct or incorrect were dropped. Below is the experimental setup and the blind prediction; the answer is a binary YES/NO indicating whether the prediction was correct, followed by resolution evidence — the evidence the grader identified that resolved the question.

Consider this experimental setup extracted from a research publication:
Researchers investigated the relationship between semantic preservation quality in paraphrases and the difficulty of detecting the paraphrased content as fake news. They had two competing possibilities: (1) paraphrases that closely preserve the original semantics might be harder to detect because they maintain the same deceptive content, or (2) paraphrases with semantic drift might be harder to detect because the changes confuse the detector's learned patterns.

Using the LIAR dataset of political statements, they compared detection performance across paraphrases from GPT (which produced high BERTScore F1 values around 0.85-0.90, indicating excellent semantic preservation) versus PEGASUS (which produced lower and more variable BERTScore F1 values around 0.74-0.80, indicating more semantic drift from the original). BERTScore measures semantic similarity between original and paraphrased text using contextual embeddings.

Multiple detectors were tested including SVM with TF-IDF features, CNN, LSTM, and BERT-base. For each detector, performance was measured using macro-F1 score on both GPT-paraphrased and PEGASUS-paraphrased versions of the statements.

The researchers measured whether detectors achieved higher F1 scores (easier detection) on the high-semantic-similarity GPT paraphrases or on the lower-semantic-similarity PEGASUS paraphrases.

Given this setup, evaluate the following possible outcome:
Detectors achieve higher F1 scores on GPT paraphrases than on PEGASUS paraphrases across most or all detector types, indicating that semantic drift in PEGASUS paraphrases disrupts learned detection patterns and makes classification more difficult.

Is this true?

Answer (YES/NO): YES